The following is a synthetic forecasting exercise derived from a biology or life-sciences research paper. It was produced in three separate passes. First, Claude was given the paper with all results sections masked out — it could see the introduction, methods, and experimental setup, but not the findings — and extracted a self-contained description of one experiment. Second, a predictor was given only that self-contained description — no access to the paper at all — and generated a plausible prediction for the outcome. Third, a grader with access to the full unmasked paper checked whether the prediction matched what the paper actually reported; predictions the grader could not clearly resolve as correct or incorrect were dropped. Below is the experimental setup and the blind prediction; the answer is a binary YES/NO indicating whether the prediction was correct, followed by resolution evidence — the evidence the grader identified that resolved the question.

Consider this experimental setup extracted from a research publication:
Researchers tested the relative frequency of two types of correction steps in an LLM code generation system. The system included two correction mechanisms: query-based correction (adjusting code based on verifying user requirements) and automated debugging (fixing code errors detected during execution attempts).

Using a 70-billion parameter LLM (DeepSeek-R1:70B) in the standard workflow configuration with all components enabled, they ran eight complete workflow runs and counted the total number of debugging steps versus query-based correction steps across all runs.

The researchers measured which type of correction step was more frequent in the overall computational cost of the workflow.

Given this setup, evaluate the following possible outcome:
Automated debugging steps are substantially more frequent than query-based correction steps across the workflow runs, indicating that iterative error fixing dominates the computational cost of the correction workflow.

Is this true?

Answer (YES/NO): YES